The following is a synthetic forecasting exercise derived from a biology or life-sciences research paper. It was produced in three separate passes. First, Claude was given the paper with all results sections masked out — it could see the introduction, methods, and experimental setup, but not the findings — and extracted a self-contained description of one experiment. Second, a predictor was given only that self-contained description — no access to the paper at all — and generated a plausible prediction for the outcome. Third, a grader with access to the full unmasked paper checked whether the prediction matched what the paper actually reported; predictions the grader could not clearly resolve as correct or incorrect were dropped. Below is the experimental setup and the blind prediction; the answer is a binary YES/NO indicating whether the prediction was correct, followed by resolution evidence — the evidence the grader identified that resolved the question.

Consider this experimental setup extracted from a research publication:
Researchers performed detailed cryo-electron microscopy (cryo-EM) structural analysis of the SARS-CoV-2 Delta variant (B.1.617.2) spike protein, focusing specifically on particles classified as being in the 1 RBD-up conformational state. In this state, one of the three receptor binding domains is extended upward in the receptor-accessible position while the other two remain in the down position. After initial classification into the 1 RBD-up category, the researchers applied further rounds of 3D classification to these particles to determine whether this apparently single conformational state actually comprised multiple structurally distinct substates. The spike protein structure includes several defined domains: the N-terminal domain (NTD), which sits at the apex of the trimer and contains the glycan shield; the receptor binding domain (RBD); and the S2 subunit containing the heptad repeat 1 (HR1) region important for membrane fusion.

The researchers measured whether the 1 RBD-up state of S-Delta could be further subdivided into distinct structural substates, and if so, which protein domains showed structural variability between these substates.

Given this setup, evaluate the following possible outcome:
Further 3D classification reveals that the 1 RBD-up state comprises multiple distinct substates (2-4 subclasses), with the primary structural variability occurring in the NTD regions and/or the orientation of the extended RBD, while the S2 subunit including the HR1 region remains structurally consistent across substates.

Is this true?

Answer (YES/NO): NO